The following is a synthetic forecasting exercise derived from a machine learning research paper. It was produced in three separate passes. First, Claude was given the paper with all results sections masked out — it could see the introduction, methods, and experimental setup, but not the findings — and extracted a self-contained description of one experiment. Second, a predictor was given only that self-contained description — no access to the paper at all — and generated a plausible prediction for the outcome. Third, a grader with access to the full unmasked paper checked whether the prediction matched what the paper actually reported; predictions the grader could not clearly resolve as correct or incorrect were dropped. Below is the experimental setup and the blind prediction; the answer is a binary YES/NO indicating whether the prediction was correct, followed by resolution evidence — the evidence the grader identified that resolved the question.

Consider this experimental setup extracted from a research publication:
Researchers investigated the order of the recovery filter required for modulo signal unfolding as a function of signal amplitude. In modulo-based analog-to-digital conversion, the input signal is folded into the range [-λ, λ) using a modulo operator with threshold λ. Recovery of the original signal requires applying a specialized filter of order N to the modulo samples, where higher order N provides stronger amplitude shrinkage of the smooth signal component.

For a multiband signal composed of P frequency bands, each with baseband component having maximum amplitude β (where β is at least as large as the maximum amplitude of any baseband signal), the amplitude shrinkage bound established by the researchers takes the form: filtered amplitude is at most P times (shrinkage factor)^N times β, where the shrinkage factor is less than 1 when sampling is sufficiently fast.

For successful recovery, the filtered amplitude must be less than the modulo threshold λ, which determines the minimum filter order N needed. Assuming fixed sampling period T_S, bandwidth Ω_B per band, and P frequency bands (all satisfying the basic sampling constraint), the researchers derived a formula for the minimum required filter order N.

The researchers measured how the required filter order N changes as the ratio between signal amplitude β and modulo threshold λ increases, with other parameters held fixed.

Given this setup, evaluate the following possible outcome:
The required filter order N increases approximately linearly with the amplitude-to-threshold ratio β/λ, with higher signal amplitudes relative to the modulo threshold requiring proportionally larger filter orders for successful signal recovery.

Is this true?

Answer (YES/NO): NO